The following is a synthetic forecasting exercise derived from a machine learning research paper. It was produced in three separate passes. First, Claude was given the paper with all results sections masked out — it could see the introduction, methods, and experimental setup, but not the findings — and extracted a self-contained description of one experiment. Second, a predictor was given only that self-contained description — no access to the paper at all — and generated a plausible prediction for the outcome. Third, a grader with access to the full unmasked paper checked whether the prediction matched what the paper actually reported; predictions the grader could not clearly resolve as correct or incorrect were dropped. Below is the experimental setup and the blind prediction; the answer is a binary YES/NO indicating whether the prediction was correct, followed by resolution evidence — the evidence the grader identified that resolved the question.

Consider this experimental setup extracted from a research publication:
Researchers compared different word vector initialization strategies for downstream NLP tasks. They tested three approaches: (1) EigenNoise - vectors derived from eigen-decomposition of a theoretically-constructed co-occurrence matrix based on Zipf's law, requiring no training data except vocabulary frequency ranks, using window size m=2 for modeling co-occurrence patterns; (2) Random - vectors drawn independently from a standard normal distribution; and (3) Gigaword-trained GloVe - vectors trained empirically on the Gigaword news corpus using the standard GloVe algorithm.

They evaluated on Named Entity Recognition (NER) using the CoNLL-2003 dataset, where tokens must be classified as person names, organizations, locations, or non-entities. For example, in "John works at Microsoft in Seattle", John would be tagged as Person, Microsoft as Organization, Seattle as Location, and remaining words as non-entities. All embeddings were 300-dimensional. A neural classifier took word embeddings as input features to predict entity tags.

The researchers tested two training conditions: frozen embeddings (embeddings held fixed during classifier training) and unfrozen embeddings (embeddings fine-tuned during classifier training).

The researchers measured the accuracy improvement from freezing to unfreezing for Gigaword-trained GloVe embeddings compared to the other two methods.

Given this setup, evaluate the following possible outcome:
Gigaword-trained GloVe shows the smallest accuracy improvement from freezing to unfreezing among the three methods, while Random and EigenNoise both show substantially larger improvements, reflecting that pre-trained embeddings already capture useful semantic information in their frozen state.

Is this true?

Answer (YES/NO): YES